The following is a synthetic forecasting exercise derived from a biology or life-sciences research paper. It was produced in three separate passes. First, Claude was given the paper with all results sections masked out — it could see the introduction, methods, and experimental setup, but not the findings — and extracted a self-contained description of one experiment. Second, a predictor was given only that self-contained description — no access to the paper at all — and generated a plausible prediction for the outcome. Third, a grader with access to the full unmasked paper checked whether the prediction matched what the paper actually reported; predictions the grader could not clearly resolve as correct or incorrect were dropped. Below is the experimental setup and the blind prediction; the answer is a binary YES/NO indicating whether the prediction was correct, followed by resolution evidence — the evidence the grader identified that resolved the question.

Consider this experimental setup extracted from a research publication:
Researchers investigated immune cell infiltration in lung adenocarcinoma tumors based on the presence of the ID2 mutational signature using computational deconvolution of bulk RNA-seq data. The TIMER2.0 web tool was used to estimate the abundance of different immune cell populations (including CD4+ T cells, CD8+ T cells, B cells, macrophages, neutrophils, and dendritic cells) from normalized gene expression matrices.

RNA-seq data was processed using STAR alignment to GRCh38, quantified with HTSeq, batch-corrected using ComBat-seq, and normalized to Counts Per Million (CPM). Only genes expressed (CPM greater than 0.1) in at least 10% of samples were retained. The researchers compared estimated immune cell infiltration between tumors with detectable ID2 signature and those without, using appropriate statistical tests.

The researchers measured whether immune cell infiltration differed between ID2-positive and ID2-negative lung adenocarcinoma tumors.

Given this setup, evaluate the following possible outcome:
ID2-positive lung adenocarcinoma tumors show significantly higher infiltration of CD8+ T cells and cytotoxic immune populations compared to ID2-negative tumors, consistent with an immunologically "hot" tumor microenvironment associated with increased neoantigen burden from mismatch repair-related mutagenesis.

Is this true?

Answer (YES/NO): NO